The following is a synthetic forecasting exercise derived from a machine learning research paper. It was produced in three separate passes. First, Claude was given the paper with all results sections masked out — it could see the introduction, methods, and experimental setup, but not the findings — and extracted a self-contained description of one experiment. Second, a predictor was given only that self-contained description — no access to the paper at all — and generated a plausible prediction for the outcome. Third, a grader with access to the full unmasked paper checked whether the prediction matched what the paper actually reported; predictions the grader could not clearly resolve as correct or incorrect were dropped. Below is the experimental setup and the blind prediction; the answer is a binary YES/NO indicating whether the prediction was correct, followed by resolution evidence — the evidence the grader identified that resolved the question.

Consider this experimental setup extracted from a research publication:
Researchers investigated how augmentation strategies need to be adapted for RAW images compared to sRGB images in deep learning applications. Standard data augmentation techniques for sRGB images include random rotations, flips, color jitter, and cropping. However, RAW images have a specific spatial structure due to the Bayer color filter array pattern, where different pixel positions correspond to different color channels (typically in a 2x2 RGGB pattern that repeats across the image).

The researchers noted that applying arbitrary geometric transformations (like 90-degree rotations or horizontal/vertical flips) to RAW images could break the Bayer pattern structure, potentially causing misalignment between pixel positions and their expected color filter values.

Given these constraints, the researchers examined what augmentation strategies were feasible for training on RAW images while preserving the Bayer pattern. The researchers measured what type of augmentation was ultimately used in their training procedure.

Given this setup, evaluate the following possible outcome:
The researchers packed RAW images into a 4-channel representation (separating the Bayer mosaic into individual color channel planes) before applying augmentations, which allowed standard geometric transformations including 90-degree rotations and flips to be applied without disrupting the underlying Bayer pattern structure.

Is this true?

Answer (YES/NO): NO